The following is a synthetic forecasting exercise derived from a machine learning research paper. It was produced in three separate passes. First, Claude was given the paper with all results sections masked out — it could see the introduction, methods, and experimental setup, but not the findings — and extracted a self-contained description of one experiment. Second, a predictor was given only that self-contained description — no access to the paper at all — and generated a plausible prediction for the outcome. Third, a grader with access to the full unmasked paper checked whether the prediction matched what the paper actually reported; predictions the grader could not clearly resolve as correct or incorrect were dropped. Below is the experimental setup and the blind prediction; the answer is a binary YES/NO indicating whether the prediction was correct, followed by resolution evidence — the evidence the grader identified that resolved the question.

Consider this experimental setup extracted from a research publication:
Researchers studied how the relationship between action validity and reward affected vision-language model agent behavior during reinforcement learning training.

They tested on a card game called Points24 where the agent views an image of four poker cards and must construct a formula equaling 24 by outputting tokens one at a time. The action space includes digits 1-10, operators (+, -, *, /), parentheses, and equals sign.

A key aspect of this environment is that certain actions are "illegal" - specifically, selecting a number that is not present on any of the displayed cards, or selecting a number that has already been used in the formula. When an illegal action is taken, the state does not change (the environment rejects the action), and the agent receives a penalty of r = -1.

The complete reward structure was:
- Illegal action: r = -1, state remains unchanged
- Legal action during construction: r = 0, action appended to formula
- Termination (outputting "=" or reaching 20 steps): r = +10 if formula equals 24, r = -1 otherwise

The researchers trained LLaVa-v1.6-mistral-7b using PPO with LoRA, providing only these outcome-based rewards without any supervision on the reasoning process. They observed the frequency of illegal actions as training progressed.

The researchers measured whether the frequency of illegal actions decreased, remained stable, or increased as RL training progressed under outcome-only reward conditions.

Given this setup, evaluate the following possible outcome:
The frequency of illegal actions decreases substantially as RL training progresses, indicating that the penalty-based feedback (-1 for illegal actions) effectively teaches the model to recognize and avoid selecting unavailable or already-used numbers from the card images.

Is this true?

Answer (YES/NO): NO